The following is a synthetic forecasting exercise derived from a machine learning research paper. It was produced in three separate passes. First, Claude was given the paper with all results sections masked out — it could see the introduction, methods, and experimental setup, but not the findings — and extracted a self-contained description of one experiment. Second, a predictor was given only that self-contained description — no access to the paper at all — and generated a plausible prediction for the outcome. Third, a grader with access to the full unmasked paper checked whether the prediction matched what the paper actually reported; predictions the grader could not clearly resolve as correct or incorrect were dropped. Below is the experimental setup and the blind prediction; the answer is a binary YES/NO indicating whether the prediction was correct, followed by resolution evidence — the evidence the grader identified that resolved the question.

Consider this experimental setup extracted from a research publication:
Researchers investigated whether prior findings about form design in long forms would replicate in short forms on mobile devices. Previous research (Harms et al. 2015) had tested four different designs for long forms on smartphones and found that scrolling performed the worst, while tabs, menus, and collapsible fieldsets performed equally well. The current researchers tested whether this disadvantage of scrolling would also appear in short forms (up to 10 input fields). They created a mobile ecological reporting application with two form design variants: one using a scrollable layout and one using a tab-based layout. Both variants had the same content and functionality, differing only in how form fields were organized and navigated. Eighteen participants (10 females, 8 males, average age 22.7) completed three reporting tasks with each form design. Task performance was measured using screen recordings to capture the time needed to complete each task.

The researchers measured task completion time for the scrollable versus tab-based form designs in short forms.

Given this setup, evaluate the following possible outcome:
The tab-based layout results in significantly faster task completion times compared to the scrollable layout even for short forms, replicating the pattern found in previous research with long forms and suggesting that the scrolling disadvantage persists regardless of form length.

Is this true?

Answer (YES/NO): NO